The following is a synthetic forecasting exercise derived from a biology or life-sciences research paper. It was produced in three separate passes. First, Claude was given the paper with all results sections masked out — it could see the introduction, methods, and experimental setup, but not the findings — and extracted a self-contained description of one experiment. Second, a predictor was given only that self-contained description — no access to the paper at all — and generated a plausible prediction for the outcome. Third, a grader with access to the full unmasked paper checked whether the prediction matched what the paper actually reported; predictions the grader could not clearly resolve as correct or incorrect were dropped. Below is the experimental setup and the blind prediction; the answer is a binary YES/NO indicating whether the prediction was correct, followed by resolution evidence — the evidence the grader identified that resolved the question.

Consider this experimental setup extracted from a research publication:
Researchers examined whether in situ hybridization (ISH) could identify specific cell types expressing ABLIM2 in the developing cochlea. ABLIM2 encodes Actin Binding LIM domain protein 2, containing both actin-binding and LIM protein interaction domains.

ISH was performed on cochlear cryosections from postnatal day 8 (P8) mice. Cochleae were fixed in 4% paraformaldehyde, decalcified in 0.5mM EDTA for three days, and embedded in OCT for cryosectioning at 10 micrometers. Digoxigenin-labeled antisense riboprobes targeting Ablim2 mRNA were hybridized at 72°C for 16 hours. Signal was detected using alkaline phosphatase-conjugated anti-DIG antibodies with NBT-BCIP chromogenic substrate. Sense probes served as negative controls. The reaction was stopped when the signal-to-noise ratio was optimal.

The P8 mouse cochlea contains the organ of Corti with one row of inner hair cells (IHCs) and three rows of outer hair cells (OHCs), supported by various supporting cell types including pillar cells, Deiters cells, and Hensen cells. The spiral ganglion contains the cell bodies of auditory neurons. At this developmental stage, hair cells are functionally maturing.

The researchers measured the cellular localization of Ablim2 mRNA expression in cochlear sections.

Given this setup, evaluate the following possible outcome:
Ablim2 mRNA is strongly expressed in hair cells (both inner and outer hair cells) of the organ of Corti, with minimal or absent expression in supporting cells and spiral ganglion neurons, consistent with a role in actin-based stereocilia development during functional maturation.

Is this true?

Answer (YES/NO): NO